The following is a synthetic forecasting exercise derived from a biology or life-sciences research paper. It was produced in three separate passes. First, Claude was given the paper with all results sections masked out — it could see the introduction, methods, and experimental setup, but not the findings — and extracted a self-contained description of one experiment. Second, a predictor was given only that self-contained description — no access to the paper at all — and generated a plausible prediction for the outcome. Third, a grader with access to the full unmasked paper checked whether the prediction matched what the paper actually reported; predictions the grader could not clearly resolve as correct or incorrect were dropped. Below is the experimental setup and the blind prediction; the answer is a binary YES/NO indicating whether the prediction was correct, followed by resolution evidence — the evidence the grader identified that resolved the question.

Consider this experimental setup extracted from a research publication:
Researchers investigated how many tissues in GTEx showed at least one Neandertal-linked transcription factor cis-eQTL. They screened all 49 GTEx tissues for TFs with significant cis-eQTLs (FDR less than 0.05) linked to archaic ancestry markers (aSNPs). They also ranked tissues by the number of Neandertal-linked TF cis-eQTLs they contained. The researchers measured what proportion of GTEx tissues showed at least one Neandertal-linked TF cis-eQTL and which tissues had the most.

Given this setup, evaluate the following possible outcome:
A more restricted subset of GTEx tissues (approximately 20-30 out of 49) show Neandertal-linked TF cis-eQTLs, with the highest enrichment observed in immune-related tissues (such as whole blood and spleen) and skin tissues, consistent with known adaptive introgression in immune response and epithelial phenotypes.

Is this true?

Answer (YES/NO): NO